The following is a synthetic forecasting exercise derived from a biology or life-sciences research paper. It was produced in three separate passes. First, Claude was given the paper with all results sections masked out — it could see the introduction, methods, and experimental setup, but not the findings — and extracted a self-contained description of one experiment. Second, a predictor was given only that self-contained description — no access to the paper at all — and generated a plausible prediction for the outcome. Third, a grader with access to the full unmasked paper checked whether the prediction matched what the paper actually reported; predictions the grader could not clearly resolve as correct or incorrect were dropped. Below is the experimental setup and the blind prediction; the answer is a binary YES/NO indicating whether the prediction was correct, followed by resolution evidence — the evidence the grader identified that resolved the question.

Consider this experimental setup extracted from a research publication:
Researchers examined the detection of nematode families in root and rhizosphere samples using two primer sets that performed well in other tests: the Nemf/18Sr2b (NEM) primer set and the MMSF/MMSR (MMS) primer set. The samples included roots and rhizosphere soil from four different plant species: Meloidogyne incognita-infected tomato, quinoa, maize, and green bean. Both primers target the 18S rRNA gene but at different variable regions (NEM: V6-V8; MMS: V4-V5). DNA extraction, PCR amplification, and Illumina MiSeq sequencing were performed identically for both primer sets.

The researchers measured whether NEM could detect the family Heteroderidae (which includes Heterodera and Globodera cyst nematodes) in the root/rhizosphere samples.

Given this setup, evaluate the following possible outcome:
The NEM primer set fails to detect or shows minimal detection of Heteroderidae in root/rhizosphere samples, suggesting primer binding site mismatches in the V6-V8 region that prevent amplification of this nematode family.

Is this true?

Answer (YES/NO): YES